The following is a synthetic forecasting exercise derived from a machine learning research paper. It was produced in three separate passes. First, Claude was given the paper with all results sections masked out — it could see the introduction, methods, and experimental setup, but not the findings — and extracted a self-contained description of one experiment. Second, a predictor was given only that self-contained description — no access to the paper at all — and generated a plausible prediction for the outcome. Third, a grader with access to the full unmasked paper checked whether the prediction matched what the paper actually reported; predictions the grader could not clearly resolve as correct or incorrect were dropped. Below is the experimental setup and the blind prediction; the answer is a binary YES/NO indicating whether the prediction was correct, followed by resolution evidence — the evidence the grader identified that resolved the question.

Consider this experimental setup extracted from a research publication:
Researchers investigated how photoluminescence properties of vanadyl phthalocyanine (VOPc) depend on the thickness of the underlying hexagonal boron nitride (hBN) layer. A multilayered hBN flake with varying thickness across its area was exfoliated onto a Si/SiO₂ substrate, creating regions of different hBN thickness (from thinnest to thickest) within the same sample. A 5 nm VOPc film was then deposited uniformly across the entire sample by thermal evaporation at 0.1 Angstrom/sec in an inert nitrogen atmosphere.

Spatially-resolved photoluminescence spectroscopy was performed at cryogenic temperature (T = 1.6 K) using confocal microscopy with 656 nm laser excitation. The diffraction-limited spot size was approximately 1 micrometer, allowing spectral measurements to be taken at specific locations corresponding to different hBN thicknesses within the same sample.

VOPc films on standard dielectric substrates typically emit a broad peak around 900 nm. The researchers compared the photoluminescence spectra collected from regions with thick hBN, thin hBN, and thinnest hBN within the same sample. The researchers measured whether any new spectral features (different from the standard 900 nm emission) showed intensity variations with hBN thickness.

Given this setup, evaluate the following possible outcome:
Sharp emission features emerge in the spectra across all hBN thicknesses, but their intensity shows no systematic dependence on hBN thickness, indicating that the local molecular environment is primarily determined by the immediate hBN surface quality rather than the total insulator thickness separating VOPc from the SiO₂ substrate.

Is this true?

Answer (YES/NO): NO